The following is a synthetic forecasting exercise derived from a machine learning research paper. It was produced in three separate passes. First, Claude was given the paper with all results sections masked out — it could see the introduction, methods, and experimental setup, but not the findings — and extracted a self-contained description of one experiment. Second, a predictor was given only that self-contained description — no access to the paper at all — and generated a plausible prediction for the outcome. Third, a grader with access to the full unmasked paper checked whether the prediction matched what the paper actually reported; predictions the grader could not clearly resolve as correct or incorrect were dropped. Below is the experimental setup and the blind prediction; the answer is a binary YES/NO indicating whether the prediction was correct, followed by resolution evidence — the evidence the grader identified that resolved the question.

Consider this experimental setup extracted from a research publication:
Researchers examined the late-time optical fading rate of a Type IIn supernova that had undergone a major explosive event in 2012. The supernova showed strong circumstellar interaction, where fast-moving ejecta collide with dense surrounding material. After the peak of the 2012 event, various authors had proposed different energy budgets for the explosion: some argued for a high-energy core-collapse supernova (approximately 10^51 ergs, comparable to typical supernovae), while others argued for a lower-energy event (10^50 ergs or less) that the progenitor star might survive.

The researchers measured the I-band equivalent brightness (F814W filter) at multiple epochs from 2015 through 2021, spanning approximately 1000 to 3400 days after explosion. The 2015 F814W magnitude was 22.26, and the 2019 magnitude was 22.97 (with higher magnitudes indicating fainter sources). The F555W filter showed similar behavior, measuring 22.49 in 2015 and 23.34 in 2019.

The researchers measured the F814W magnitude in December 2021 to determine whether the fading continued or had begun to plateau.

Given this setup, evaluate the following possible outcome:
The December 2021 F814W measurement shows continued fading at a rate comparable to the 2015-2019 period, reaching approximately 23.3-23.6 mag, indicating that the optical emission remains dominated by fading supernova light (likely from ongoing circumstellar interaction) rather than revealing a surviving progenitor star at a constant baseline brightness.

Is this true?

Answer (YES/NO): YES